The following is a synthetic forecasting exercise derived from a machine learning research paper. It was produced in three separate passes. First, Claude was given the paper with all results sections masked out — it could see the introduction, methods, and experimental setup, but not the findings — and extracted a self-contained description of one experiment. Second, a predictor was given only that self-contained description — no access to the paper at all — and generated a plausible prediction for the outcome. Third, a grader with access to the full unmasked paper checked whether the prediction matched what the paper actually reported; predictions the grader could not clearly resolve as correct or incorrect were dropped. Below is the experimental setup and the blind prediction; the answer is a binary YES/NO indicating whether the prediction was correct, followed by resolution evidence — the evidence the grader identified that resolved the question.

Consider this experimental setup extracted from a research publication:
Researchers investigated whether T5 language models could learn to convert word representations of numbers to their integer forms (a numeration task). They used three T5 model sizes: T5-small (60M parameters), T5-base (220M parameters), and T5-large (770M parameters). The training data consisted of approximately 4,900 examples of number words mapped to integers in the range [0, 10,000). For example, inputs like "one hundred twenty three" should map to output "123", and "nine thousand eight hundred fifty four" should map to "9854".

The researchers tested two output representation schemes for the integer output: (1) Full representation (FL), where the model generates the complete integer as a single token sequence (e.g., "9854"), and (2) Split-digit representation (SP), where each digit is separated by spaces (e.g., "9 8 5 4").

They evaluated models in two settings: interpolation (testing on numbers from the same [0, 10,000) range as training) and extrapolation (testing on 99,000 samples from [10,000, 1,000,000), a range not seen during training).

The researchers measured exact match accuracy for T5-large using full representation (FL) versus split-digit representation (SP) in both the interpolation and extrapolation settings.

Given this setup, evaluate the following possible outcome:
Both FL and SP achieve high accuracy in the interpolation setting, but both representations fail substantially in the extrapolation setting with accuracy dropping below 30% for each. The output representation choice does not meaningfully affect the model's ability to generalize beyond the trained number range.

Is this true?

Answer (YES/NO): NO